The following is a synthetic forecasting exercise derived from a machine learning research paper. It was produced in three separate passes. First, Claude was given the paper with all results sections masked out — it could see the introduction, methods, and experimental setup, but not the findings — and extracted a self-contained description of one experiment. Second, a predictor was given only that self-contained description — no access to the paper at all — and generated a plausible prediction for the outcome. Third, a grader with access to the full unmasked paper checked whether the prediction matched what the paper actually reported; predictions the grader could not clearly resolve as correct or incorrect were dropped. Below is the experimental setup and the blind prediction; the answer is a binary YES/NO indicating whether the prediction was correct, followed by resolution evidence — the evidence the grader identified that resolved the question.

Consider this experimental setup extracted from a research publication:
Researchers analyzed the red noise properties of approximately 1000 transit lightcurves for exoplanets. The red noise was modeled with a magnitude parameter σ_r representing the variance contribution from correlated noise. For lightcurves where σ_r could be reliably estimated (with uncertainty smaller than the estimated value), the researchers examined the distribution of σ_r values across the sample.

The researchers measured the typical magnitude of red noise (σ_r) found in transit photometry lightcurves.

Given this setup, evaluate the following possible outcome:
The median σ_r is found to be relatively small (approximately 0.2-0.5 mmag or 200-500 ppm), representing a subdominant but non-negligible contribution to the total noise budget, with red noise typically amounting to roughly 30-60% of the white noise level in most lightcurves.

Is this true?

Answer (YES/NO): NO